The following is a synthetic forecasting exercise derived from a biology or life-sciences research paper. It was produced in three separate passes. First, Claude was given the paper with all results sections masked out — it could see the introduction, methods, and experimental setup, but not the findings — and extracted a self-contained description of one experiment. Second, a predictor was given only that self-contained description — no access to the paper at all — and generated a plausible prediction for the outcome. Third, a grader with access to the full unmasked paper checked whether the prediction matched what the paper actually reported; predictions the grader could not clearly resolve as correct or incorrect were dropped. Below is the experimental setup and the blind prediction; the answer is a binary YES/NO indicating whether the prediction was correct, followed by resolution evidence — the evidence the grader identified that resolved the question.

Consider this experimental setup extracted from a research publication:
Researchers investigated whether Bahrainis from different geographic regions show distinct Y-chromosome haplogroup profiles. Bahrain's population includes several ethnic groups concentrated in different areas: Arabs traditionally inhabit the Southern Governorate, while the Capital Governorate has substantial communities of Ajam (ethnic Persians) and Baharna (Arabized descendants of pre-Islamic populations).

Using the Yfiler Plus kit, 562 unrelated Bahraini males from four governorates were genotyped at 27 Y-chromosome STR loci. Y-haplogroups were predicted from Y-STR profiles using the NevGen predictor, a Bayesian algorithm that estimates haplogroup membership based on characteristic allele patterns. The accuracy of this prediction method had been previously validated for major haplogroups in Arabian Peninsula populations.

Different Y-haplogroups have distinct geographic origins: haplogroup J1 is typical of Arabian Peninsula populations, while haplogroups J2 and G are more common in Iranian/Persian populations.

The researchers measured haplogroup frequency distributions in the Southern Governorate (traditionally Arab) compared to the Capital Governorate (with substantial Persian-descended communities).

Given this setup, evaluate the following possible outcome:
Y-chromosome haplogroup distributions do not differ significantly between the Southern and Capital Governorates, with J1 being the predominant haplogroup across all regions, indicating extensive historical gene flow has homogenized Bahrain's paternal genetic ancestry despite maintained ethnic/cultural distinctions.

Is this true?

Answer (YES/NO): NO